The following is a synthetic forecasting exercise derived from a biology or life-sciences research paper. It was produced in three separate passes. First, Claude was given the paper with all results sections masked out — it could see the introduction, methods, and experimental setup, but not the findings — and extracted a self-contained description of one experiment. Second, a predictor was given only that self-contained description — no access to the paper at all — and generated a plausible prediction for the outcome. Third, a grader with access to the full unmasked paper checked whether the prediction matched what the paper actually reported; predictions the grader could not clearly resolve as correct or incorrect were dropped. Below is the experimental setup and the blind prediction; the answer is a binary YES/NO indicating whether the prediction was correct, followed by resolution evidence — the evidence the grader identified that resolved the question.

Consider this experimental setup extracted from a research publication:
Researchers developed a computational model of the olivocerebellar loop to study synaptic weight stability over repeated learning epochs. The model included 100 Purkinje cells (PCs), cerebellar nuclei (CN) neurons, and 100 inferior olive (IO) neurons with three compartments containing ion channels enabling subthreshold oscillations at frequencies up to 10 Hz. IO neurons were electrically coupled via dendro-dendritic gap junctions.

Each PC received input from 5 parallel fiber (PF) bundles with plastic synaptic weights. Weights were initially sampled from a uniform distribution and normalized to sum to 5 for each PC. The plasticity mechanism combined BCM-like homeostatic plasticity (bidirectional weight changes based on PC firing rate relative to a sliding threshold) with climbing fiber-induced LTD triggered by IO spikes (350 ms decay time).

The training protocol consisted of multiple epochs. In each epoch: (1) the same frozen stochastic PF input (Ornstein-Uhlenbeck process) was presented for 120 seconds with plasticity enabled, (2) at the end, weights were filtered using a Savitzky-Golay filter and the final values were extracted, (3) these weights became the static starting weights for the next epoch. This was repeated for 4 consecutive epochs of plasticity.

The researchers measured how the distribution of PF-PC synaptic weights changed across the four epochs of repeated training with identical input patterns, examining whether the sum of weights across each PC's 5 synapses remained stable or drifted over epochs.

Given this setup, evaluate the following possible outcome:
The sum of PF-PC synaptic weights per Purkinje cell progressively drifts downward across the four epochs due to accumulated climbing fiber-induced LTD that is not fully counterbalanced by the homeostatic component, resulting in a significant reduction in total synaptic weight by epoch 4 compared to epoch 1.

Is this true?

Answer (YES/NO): NO